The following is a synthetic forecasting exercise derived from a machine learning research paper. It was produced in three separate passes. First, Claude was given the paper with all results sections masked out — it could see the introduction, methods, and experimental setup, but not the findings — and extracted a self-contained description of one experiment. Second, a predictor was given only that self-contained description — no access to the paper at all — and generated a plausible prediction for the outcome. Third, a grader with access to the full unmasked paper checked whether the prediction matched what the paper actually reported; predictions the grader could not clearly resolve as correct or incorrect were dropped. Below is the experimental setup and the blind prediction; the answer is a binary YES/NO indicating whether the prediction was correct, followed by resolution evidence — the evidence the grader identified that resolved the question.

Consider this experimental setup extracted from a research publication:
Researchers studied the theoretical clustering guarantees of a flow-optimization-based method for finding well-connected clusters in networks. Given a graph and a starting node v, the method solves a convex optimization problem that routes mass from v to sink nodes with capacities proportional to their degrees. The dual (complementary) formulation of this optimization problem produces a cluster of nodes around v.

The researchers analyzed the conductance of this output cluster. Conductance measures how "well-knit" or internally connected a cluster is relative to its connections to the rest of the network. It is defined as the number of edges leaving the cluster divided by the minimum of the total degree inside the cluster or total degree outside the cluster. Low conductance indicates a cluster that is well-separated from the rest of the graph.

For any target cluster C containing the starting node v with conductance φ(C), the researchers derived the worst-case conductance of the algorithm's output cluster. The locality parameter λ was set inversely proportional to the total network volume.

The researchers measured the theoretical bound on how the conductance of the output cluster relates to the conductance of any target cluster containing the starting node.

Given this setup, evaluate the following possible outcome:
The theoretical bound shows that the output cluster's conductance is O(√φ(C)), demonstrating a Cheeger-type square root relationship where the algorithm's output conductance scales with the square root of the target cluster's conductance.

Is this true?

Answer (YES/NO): YES